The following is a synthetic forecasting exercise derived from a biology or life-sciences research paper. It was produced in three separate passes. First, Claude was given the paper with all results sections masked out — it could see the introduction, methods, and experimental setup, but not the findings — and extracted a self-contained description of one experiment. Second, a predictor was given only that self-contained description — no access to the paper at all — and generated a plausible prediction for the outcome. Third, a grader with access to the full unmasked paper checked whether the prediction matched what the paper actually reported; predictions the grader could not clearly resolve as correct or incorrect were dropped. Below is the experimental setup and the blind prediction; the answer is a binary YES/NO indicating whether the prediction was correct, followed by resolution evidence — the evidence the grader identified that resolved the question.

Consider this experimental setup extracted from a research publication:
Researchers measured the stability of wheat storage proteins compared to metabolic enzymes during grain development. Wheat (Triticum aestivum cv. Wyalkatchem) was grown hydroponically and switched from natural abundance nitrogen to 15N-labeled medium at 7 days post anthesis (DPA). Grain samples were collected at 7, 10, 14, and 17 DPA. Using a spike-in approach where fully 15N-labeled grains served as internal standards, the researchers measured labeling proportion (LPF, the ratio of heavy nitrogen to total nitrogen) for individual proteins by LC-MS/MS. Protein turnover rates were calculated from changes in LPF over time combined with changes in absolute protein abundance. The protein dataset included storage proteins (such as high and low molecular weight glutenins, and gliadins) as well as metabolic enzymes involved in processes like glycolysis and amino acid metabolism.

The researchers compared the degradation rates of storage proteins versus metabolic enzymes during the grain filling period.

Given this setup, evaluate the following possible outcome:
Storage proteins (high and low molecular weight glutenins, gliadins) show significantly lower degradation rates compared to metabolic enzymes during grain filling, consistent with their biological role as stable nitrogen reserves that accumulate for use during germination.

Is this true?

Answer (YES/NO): NO